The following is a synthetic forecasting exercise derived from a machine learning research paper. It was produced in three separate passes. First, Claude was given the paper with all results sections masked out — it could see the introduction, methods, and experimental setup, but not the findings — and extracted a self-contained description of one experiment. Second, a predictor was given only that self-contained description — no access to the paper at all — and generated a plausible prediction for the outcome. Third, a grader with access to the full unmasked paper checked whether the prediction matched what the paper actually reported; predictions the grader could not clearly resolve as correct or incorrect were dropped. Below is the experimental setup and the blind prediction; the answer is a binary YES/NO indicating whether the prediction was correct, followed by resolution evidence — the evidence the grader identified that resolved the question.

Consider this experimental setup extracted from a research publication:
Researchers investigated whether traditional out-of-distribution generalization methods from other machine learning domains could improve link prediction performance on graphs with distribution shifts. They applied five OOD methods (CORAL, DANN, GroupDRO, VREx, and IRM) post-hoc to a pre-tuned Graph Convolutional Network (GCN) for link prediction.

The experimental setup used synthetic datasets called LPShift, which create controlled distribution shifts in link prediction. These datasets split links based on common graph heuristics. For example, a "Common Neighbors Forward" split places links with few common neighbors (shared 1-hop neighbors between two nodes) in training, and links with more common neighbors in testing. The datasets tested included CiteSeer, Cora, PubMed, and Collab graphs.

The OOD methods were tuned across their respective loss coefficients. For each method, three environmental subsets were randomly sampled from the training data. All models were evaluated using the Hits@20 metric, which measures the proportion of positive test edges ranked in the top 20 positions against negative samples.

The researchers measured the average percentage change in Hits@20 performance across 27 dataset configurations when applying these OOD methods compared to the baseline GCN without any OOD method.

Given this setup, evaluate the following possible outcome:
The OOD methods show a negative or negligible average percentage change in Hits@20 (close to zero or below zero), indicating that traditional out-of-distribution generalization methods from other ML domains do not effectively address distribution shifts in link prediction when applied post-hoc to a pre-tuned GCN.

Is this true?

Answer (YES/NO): YES